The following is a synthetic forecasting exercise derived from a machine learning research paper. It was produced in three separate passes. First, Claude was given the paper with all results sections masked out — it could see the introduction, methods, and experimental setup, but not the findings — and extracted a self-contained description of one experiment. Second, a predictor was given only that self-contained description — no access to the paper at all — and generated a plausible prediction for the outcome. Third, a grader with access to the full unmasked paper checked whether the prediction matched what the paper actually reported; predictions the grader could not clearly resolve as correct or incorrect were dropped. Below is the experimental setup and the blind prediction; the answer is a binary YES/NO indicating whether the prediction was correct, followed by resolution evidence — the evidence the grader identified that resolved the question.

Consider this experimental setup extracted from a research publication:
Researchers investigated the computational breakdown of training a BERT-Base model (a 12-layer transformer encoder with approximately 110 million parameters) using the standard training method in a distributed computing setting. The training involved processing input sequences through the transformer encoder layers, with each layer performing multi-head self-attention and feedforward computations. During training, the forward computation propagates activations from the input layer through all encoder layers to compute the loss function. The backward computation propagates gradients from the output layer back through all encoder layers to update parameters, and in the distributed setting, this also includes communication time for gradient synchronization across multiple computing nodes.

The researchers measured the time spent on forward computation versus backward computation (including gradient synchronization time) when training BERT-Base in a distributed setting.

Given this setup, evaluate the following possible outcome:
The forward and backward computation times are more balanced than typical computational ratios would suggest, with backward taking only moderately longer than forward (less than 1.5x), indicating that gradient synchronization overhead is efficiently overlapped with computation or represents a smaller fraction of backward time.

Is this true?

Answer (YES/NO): NO